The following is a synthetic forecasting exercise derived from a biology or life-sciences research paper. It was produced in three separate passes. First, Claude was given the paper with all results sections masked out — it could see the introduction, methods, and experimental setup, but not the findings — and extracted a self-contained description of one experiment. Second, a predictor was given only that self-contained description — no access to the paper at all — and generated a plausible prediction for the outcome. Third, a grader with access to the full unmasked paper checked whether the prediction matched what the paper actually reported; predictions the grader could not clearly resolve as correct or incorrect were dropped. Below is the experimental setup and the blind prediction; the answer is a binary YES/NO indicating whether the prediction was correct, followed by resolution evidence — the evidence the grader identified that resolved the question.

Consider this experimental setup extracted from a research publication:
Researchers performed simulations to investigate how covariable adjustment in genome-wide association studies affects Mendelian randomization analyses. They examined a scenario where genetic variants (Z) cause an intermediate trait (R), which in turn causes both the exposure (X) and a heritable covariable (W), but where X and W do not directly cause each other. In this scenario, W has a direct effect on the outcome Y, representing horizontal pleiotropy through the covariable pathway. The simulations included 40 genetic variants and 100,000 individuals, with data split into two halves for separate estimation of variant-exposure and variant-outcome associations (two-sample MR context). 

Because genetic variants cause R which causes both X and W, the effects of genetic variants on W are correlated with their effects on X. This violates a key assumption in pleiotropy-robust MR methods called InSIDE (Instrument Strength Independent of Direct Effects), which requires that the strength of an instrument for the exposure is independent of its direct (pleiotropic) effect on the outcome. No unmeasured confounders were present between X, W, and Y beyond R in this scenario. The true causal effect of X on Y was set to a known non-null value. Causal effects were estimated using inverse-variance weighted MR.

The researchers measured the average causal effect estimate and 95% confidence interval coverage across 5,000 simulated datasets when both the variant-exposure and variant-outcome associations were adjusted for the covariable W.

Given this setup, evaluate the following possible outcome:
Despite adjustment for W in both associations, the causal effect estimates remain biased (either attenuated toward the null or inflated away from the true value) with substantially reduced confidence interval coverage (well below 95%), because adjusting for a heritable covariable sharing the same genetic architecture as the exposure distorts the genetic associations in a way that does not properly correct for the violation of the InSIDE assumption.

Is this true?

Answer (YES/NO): NO